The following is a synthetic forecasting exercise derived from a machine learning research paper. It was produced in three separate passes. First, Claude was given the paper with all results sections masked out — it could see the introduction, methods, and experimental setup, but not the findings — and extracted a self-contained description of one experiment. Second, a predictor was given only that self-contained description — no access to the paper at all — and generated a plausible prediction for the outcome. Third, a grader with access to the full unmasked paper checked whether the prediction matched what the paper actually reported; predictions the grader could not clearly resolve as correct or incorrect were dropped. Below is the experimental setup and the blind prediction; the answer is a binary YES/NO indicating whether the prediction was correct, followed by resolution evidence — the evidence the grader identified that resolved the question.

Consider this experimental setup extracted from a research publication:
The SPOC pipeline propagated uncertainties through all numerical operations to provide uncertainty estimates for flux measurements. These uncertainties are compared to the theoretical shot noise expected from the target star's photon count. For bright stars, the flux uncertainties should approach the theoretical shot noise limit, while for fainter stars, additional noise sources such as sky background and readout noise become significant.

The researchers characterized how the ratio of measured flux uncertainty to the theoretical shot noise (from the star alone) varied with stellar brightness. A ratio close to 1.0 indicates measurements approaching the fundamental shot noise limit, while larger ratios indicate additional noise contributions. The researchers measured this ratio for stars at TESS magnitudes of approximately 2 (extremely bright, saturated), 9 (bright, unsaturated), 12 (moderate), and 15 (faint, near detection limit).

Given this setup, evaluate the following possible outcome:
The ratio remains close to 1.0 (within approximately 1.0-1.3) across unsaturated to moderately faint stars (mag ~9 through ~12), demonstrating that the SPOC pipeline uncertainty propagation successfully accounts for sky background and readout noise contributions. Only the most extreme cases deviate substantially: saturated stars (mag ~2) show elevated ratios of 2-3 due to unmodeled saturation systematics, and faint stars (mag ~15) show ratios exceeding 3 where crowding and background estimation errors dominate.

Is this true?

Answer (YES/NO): NO